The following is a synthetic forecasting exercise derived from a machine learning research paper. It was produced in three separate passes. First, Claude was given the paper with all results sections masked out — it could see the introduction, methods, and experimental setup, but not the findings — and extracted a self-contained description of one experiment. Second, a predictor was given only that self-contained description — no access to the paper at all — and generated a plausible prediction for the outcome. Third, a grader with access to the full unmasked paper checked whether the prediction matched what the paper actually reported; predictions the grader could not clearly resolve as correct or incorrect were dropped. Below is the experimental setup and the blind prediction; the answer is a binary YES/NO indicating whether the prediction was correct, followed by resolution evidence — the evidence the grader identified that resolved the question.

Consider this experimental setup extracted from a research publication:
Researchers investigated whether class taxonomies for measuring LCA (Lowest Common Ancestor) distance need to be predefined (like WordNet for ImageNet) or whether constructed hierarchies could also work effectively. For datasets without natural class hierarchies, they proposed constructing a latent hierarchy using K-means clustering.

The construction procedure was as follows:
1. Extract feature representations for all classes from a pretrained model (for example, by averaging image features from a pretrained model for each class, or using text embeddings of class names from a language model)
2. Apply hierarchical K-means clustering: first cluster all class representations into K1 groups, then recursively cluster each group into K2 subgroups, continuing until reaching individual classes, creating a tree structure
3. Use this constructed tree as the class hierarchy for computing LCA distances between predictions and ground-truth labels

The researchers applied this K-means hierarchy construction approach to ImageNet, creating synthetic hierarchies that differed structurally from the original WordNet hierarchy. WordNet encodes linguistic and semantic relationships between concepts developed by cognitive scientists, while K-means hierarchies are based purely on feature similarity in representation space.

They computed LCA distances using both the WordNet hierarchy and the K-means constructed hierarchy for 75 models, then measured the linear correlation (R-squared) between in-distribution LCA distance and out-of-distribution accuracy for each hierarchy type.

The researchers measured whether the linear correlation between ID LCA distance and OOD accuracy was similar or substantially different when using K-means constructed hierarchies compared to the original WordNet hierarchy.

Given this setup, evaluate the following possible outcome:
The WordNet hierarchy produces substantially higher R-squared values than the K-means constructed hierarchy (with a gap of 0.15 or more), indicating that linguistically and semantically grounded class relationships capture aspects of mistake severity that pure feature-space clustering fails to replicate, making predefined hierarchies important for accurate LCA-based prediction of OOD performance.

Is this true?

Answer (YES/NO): NO